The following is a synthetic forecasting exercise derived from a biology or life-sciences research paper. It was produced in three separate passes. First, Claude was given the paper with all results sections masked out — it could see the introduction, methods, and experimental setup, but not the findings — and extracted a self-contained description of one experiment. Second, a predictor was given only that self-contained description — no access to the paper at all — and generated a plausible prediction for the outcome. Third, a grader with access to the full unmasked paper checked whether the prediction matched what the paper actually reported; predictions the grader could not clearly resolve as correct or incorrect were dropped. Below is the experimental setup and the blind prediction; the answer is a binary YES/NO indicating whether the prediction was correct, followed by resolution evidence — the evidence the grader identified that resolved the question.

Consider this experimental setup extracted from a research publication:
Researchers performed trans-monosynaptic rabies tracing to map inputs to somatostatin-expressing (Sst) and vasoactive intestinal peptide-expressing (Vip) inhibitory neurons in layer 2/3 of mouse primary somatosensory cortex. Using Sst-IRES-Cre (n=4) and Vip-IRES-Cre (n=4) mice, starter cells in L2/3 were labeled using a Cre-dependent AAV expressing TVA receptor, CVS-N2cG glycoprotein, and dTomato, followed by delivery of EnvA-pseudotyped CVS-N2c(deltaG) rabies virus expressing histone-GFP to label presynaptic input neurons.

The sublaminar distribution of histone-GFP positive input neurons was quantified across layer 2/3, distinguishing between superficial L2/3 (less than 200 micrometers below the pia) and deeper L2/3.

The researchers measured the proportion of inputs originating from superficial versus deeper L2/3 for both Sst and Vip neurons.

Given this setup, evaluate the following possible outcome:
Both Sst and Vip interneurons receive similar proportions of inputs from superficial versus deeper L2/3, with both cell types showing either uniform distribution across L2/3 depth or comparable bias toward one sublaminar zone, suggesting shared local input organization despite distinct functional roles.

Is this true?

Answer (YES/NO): NO